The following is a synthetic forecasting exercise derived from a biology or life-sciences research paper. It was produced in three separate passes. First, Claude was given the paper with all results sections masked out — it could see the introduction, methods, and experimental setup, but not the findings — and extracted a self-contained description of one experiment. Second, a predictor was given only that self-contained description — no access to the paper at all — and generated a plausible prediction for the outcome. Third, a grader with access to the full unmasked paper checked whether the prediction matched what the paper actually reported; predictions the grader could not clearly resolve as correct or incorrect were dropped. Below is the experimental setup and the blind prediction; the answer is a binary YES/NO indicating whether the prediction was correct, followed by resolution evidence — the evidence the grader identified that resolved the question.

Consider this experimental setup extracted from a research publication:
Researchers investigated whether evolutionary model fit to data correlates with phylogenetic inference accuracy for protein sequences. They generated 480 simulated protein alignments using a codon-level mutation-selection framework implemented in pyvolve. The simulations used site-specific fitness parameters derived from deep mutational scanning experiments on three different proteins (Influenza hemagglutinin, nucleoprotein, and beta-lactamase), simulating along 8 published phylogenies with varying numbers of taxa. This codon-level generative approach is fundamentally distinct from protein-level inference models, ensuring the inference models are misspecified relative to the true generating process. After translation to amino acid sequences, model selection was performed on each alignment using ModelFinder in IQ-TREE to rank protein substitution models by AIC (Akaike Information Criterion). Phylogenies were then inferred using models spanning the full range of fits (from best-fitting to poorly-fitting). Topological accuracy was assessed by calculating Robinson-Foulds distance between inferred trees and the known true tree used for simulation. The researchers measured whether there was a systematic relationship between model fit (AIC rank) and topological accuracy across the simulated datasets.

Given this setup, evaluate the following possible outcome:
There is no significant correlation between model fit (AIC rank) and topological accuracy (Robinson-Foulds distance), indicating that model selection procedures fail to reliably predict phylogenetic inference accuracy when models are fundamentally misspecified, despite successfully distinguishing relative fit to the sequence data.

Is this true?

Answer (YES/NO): YES